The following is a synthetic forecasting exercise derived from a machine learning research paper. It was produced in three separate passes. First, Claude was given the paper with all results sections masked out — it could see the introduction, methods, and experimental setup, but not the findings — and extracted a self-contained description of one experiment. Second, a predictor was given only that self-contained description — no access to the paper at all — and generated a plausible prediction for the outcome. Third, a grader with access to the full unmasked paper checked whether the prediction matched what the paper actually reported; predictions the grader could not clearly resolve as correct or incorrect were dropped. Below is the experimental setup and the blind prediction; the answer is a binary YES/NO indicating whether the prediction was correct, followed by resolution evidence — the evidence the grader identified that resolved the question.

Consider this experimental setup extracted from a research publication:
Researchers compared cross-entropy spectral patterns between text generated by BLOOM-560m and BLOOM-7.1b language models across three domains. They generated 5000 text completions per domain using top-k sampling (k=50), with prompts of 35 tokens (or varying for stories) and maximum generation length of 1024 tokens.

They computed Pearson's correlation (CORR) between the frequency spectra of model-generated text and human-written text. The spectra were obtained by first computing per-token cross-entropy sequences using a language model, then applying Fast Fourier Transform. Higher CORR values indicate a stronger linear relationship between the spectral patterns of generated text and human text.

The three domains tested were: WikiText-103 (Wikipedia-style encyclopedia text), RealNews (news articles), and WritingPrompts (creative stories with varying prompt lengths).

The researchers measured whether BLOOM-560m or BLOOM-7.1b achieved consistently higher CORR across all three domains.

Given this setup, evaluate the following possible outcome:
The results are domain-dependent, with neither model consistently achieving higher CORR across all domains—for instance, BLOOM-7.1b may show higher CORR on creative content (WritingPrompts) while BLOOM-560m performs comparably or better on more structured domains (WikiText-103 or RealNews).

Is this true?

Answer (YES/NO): NO